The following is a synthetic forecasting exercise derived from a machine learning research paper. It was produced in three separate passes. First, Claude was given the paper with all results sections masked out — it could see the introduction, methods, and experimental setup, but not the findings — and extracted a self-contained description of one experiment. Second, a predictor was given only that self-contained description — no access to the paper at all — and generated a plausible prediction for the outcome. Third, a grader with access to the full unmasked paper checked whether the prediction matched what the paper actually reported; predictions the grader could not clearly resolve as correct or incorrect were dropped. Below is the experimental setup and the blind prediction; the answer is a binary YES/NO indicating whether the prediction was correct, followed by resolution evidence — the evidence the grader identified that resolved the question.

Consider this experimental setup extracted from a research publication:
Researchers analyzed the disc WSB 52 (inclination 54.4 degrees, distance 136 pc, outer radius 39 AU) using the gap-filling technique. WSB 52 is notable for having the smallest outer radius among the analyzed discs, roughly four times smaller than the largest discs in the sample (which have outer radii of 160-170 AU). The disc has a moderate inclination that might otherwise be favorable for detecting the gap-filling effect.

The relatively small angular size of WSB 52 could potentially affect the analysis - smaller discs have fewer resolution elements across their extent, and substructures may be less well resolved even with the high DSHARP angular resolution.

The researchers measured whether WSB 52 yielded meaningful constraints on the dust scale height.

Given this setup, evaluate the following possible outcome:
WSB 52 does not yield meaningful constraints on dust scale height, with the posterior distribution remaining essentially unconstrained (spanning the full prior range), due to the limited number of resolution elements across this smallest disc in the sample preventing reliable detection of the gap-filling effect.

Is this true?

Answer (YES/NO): NO